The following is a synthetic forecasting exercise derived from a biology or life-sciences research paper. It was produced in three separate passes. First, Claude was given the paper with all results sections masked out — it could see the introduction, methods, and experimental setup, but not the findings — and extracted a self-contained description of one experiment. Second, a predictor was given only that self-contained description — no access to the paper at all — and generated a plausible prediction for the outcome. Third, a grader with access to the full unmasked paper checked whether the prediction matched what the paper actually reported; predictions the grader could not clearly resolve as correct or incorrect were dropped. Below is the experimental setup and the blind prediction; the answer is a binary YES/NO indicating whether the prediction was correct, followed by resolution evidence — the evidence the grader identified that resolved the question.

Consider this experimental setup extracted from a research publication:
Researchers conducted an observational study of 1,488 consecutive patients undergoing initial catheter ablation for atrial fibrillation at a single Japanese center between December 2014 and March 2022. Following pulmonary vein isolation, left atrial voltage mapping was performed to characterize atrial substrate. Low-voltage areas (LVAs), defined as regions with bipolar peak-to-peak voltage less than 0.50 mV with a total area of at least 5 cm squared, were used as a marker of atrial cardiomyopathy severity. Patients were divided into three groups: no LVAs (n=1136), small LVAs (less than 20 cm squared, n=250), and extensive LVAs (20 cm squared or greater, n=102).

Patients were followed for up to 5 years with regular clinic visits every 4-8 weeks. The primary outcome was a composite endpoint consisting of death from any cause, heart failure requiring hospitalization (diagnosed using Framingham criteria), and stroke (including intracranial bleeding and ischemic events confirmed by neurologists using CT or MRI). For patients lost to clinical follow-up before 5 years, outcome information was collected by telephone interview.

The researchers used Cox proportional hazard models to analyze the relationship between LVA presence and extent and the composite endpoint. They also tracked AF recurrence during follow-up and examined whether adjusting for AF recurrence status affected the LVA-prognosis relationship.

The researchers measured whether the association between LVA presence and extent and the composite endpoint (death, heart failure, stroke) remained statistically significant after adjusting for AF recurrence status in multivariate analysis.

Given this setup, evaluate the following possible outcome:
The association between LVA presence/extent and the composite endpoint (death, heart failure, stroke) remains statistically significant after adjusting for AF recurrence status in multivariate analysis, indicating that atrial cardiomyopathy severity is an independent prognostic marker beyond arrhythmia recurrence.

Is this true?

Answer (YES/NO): YES